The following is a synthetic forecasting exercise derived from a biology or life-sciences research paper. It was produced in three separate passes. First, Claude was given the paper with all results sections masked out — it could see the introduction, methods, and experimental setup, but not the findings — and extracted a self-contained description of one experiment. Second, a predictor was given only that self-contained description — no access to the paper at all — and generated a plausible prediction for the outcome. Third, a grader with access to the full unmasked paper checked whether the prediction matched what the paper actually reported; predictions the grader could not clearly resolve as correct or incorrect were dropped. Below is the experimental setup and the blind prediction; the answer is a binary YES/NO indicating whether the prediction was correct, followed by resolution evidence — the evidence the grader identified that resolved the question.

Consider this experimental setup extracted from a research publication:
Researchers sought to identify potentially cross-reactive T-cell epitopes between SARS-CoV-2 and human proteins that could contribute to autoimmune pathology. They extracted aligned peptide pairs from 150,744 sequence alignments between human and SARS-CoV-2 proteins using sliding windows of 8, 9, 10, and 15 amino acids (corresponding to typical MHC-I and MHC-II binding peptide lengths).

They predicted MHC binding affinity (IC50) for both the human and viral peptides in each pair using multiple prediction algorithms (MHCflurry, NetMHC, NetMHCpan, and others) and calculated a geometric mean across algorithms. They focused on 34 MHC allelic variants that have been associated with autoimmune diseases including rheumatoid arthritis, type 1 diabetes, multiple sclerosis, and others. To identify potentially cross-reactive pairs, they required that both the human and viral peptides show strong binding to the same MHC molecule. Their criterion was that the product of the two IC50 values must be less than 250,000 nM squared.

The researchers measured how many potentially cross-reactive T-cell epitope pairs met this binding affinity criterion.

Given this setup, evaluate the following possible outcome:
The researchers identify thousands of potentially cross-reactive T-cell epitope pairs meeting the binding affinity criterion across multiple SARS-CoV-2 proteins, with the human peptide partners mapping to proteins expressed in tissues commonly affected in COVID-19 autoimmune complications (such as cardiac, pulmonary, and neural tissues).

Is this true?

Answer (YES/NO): YES